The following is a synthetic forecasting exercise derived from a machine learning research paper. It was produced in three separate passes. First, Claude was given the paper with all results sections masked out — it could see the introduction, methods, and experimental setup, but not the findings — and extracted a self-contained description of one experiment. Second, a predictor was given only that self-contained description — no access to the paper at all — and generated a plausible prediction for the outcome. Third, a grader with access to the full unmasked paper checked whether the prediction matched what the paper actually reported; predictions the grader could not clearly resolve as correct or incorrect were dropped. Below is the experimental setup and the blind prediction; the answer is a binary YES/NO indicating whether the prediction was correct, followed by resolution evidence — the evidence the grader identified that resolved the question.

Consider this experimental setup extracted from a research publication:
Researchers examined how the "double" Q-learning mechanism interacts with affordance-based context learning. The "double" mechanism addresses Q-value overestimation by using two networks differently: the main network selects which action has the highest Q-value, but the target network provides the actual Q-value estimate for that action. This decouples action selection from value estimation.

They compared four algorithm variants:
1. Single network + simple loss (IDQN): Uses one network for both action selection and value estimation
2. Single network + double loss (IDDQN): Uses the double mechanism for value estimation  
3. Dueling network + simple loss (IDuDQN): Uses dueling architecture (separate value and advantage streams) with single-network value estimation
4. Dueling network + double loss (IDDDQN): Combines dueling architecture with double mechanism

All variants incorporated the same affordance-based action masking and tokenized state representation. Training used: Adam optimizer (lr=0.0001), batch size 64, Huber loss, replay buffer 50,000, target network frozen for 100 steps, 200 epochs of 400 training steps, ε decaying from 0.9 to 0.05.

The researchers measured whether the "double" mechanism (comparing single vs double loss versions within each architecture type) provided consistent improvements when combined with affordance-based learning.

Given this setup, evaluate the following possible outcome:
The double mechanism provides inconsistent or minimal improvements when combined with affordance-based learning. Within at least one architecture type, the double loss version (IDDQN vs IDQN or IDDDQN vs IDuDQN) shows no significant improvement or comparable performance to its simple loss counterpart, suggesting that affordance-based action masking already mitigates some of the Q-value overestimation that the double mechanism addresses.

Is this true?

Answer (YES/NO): YES